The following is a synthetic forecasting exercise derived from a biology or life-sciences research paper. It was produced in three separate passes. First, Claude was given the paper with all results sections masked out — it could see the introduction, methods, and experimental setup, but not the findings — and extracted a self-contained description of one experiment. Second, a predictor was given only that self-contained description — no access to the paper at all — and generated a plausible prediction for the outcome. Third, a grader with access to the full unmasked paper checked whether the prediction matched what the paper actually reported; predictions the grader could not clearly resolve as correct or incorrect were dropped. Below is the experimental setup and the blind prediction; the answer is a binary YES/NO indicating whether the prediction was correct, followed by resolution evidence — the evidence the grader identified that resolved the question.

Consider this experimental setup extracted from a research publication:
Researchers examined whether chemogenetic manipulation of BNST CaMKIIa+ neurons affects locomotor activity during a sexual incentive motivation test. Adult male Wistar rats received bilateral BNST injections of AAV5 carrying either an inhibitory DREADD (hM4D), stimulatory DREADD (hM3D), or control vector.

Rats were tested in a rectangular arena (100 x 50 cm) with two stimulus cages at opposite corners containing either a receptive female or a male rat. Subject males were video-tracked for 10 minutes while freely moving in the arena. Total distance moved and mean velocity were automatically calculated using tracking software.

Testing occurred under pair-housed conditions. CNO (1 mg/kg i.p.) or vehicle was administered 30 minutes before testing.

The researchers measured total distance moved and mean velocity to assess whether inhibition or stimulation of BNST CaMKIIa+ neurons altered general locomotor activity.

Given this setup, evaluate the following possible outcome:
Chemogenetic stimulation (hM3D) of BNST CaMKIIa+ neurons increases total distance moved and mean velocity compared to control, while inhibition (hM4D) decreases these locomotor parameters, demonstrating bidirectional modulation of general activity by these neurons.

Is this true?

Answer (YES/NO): NO